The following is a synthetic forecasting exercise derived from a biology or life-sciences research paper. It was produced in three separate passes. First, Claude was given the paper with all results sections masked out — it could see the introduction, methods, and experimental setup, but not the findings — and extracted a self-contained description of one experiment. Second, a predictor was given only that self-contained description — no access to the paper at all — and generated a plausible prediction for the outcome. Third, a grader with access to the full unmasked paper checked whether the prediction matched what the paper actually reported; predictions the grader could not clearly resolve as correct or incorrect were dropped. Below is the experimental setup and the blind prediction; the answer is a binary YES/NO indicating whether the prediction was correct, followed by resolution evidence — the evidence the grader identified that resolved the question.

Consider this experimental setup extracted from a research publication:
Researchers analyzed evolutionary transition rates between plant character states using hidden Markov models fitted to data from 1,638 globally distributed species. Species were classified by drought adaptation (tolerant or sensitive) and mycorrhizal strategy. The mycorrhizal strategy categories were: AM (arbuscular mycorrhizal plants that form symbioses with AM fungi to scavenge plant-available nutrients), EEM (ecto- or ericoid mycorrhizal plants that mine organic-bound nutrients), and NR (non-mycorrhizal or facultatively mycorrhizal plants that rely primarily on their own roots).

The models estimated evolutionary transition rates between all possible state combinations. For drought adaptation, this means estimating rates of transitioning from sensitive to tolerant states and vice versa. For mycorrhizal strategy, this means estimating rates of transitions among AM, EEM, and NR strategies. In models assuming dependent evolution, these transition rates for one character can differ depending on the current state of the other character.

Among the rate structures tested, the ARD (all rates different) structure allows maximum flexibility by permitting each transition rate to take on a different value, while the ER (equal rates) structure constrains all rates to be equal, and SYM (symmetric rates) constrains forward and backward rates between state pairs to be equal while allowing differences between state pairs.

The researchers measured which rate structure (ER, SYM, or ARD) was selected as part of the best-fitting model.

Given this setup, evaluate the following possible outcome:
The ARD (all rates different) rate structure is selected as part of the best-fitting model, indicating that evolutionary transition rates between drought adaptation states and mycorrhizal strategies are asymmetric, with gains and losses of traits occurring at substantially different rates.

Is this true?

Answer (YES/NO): YES